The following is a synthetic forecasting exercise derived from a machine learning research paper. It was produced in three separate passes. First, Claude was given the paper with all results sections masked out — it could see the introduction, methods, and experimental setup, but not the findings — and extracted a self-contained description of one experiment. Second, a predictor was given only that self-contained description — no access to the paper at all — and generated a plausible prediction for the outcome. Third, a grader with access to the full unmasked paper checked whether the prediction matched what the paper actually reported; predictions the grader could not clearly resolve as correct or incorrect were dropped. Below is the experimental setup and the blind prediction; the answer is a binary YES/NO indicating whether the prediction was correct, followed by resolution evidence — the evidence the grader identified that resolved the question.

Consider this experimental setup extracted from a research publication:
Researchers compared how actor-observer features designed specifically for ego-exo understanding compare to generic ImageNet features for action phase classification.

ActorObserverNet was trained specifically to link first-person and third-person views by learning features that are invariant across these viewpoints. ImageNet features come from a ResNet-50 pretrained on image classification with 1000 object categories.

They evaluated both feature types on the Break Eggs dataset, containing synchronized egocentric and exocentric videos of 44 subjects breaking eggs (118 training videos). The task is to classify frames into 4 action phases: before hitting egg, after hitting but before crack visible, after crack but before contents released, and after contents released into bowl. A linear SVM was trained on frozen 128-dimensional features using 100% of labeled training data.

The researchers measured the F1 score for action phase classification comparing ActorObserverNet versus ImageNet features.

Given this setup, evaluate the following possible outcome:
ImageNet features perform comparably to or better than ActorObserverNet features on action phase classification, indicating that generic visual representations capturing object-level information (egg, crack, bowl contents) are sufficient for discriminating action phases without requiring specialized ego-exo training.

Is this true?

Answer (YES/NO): YES